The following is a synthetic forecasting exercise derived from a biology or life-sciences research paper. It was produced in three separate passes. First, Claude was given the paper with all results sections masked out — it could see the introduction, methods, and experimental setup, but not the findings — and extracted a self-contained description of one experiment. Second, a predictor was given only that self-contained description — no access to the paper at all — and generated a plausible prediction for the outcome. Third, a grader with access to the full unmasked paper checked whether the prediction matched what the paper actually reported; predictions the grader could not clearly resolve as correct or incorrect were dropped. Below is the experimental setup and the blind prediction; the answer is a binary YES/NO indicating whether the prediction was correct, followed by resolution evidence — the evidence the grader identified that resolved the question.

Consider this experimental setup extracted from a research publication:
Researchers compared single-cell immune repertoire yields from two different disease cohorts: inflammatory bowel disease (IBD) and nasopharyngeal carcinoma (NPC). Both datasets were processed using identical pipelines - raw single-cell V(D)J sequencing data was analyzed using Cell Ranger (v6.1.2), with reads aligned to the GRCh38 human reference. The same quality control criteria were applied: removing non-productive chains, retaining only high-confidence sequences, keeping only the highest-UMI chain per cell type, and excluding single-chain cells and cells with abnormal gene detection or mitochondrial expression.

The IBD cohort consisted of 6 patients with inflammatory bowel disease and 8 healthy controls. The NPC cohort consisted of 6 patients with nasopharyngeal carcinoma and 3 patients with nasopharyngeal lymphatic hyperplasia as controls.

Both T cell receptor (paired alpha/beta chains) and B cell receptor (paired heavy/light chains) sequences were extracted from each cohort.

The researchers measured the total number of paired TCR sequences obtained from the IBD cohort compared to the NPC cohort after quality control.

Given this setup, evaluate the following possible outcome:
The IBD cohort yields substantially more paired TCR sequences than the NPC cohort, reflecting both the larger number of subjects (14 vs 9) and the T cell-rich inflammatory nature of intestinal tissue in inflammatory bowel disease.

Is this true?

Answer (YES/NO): YES